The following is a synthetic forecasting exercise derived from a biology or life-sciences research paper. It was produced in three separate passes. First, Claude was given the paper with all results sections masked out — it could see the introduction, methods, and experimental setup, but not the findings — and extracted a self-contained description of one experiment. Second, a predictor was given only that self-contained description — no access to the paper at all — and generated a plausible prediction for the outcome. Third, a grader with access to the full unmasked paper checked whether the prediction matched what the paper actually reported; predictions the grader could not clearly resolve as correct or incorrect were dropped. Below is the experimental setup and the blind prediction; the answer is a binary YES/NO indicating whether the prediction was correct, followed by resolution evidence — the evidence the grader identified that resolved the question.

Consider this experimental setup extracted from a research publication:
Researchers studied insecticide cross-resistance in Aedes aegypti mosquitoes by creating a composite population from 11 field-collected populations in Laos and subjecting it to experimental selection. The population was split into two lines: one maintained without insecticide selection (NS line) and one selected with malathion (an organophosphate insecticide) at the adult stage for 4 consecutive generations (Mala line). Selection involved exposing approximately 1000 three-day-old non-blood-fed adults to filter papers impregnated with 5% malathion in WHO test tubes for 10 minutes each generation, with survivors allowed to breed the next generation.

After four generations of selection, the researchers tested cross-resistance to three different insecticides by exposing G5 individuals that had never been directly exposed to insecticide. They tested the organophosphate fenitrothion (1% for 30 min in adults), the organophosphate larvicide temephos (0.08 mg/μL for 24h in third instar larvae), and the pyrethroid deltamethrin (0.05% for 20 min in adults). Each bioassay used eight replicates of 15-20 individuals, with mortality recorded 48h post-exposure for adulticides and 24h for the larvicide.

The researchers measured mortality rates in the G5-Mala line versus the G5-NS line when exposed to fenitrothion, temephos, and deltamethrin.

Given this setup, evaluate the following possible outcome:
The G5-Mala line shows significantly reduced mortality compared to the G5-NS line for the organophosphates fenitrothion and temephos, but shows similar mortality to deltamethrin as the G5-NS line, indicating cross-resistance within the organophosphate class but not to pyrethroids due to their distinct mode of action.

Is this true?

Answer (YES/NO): YES